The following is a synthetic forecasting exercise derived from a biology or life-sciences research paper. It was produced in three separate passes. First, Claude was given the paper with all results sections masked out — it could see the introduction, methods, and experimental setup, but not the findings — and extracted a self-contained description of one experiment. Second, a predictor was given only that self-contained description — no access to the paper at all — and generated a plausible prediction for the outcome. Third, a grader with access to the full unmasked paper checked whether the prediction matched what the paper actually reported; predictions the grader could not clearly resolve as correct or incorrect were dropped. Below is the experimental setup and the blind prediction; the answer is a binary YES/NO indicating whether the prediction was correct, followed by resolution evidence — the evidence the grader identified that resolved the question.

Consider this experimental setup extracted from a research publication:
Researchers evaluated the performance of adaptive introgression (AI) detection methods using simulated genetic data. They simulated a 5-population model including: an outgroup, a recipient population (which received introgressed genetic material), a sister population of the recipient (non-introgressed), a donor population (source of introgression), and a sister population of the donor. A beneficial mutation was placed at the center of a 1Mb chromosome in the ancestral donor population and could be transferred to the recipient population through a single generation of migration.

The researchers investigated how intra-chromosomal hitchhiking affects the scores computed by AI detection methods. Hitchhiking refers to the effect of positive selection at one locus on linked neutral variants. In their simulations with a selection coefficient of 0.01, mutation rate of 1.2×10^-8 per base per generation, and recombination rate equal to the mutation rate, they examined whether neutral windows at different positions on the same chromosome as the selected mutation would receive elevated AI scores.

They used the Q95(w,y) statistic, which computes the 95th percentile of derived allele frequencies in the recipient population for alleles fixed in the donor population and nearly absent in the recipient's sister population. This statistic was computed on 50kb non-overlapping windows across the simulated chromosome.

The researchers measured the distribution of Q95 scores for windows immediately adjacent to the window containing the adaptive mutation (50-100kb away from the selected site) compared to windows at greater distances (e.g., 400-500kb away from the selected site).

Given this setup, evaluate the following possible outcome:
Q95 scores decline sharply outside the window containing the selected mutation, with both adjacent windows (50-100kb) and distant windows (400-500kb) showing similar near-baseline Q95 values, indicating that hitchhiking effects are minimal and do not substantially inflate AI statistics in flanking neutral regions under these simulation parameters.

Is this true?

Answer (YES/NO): NO